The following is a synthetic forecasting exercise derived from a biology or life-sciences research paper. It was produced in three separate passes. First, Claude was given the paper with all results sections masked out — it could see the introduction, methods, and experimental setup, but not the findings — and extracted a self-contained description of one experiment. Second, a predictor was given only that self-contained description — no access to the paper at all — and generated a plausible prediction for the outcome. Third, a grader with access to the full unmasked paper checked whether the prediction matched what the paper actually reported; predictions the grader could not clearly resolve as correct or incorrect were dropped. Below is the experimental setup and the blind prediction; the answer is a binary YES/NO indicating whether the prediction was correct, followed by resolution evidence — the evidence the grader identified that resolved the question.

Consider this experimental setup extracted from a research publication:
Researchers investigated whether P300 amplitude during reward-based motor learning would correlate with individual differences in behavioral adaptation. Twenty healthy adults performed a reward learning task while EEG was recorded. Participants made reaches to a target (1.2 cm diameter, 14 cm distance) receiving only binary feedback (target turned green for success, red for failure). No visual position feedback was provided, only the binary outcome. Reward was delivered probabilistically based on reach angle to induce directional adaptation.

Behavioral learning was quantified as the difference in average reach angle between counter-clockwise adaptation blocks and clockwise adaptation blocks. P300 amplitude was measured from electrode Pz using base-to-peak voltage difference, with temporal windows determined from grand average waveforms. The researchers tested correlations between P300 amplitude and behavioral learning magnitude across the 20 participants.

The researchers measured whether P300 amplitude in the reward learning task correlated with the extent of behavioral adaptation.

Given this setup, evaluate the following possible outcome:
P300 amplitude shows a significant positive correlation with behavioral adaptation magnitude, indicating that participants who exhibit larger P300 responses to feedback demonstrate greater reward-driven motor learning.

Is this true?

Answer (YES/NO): NO